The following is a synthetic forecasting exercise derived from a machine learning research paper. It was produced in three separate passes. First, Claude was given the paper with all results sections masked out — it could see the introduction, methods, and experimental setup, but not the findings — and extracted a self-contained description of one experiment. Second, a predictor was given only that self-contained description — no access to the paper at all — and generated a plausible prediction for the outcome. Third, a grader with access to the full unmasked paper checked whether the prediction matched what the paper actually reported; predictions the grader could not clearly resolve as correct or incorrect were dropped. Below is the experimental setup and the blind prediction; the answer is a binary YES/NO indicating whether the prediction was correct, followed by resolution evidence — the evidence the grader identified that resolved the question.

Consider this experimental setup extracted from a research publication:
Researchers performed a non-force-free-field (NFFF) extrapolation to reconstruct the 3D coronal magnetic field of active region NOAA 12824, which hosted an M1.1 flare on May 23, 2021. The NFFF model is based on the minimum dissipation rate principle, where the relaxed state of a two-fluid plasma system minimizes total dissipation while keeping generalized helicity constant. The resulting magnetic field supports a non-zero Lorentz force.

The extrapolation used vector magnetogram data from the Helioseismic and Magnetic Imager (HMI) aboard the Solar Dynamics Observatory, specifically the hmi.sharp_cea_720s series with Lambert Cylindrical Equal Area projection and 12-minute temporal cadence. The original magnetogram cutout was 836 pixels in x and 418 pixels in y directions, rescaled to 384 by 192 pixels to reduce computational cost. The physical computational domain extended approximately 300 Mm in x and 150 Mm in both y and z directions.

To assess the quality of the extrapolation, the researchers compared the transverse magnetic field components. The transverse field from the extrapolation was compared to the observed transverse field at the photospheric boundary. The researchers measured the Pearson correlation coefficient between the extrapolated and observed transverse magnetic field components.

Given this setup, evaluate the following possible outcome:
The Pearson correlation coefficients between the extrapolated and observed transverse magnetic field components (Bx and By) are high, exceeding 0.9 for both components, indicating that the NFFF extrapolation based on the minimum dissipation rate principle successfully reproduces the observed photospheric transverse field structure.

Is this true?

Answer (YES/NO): YES